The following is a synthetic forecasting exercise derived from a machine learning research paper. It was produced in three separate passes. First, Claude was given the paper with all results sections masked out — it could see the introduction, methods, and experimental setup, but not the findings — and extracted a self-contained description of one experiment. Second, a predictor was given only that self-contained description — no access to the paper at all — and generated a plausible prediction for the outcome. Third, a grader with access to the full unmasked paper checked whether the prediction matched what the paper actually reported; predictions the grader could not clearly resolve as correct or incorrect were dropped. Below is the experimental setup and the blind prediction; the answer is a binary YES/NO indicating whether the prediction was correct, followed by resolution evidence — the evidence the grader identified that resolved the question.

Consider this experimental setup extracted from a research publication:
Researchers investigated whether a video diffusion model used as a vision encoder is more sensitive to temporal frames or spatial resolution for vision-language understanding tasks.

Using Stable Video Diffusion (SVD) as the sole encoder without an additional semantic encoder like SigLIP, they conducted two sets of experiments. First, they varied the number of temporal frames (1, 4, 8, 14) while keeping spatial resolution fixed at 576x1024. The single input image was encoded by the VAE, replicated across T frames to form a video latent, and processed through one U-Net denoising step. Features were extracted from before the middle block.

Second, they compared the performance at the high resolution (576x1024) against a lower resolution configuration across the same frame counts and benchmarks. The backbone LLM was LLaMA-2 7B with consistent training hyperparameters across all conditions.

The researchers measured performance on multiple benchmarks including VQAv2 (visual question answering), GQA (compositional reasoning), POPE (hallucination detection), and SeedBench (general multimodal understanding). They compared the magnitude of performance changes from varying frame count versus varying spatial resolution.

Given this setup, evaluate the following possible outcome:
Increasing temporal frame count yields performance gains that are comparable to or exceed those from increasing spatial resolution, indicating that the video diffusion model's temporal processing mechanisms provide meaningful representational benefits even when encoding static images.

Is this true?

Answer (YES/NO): YES